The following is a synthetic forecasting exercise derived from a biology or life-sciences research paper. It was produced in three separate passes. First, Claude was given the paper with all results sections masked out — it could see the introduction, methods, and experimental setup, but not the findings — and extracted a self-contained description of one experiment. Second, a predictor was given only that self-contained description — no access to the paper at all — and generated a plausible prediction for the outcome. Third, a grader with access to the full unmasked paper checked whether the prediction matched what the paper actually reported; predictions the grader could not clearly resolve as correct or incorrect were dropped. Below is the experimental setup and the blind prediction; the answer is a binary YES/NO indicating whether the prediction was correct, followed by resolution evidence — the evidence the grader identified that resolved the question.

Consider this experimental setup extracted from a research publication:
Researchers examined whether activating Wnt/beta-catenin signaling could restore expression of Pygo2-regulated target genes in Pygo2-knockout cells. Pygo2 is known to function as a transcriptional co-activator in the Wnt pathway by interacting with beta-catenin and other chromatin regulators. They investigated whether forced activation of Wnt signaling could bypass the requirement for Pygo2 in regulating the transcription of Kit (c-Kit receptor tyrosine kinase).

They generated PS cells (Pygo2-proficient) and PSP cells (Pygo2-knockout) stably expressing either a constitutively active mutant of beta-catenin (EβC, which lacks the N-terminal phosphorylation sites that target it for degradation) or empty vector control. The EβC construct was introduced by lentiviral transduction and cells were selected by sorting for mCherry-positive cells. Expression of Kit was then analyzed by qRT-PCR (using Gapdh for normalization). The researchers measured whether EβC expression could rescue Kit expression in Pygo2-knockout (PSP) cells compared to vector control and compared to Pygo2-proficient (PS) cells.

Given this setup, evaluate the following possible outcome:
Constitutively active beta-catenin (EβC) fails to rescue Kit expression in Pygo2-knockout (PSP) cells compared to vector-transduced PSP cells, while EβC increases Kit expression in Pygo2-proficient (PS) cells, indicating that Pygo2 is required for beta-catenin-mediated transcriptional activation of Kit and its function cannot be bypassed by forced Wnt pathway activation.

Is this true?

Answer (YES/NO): NO